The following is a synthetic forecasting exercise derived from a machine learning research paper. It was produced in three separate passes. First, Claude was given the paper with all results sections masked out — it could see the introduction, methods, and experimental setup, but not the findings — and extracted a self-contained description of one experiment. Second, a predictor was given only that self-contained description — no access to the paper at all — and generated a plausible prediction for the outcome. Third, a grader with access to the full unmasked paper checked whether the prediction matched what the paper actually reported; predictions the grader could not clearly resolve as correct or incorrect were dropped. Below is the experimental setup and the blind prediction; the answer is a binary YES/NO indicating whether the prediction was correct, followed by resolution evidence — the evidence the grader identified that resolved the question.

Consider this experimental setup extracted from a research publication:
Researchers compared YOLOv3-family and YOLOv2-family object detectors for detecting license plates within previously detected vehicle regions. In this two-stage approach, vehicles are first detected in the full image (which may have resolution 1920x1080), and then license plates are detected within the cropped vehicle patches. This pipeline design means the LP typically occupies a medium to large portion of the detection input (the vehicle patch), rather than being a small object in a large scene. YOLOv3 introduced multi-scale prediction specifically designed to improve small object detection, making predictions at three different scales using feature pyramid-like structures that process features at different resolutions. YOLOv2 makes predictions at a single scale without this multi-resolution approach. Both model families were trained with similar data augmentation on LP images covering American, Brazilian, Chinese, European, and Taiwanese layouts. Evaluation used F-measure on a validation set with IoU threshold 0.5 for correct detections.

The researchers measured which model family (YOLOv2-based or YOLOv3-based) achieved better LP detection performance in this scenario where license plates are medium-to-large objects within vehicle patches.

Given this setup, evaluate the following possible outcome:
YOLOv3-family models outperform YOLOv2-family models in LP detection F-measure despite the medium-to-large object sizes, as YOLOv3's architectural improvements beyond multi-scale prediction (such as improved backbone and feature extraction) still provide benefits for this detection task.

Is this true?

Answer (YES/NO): NO